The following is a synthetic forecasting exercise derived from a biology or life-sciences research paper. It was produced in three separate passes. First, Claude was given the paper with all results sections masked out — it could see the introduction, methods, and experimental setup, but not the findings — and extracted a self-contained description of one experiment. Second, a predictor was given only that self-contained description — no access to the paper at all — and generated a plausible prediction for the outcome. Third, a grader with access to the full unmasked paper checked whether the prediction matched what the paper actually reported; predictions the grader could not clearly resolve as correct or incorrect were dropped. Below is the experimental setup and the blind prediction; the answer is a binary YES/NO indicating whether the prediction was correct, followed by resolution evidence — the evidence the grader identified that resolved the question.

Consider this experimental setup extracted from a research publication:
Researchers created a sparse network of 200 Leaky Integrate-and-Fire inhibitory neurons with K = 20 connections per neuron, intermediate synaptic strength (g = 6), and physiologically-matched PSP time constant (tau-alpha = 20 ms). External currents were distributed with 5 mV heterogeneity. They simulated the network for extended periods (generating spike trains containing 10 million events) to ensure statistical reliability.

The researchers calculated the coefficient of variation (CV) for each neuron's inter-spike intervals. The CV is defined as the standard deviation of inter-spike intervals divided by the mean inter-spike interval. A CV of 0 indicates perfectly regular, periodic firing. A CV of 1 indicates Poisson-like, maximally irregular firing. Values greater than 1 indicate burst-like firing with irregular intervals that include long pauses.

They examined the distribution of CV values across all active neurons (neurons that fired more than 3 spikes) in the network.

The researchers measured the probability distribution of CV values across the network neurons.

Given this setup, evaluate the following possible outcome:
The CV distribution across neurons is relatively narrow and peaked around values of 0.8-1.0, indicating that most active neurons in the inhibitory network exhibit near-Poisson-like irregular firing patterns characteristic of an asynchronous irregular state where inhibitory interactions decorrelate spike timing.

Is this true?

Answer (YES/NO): NO